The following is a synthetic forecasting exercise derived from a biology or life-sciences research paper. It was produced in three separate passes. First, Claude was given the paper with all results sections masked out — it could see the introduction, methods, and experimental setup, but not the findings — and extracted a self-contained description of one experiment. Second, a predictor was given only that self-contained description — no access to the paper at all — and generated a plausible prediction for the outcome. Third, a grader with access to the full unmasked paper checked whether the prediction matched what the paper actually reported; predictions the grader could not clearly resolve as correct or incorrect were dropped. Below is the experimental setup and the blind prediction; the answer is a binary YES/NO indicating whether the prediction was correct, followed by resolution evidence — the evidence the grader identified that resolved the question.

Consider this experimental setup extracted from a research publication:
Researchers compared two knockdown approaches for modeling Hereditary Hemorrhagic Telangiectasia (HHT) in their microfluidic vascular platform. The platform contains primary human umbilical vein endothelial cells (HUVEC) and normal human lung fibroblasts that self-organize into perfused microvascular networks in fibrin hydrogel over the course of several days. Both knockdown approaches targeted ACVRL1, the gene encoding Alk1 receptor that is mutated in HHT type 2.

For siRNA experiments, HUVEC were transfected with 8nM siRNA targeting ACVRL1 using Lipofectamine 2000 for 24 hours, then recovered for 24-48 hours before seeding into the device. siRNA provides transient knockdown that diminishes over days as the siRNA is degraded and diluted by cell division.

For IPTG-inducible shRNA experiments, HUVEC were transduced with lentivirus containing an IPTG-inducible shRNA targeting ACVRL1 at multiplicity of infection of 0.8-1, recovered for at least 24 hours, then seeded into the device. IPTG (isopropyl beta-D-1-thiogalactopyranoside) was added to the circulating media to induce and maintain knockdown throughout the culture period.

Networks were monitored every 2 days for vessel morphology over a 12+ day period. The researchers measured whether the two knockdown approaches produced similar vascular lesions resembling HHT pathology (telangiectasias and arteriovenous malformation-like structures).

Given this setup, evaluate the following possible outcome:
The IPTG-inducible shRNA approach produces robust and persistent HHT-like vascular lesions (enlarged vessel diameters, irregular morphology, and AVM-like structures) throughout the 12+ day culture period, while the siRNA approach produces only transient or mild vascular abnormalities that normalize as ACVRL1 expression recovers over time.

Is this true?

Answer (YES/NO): NO